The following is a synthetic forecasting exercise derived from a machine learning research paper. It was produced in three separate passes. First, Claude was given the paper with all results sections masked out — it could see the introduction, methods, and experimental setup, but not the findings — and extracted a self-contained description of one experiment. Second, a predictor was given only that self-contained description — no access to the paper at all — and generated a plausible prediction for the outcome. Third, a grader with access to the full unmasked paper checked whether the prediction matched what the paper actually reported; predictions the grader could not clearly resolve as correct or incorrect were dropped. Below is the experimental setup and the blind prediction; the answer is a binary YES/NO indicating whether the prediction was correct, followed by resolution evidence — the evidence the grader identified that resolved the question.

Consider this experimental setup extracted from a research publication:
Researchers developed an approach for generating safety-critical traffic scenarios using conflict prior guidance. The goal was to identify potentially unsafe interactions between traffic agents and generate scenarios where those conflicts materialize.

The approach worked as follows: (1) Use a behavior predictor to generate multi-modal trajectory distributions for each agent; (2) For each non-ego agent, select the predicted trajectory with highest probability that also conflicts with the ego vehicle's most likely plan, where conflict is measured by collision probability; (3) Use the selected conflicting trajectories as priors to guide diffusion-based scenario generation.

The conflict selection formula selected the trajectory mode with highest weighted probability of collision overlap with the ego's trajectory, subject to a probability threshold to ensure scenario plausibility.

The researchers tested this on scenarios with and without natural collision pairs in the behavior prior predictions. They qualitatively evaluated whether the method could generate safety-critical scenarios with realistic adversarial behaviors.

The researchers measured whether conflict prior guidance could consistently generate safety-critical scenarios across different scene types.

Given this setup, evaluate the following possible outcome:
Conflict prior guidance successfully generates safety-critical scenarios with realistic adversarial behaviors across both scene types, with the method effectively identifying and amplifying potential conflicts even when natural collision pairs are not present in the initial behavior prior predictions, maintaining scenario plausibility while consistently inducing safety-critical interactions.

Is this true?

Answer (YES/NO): NO